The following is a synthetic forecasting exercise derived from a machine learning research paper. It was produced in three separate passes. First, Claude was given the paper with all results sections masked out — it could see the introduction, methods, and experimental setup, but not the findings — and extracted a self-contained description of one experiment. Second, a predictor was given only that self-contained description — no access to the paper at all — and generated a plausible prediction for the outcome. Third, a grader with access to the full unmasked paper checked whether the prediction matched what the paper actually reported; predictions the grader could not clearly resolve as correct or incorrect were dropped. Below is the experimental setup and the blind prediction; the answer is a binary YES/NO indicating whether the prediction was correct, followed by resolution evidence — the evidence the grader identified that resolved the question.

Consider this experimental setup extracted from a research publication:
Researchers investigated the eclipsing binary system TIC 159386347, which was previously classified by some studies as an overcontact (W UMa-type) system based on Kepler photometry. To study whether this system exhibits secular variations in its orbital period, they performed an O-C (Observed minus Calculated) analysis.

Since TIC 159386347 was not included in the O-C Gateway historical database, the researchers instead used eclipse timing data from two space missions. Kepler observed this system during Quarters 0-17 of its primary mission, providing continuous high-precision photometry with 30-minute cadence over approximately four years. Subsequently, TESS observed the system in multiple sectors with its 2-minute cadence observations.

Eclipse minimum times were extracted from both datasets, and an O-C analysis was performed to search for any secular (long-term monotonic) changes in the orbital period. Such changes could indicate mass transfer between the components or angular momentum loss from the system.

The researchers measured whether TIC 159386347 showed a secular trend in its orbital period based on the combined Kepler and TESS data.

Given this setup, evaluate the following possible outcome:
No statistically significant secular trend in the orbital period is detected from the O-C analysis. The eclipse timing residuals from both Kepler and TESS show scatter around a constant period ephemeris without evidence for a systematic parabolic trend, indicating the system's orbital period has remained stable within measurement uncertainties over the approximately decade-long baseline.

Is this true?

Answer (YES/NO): YES